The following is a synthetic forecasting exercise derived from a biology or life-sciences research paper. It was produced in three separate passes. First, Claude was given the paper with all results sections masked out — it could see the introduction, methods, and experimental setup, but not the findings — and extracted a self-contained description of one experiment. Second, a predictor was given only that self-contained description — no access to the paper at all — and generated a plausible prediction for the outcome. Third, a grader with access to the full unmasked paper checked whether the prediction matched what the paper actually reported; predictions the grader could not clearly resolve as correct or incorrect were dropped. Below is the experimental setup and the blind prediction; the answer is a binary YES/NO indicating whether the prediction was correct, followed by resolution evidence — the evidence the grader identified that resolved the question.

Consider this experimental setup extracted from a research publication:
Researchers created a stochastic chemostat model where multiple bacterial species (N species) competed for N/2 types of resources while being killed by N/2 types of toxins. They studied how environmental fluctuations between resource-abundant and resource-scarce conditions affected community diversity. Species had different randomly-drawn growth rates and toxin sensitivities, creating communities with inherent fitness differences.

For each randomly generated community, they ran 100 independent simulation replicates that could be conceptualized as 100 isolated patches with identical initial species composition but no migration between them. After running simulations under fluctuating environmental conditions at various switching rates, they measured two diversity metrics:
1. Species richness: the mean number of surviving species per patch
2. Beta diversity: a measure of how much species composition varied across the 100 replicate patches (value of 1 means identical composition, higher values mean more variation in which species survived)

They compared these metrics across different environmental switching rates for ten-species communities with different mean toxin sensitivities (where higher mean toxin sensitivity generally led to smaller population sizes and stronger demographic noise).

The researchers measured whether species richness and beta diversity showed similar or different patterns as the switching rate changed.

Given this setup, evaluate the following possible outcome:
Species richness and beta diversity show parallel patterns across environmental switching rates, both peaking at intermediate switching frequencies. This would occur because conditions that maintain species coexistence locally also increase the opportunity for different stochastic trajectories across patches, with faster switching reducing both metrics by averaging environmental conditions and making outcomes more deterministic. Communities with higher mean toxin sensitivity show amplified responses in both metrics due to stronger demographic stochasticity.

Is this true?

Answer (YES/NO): NO